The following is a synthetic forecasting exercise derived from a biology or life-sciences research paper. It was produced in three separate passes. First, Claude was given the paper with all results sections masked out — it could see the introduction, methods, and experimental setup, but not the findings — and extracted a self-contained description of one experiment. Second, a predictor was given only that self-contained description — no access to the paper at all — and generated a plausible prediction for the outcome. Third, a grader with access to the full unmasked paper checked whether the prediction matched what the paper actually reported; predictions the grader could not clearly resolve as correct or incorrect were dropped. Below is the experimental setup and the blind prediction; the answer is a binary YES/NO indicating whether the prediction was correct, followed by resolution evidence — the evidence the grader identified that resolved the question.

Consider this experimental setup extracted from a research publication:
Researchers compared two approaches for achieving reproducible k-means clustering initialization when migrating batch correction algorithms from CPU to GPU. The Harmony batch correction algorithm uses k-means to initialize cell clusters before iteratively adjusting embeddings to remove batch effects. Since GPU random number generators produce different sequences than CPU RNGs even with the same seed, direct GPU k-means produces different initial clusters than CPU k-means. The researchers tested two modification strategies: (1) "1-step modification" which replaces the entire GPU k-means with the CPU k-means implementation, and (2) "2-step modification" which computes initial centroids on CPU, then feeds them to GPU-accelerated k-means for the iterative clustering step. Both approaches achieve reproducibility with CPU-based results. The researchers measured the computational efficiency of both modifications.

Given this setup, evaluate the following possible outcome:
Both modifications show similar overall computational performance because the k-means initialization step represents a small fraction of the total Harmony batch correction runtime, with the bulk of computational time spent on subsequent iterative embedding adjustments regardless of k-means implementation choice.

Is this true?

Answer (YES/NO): NO